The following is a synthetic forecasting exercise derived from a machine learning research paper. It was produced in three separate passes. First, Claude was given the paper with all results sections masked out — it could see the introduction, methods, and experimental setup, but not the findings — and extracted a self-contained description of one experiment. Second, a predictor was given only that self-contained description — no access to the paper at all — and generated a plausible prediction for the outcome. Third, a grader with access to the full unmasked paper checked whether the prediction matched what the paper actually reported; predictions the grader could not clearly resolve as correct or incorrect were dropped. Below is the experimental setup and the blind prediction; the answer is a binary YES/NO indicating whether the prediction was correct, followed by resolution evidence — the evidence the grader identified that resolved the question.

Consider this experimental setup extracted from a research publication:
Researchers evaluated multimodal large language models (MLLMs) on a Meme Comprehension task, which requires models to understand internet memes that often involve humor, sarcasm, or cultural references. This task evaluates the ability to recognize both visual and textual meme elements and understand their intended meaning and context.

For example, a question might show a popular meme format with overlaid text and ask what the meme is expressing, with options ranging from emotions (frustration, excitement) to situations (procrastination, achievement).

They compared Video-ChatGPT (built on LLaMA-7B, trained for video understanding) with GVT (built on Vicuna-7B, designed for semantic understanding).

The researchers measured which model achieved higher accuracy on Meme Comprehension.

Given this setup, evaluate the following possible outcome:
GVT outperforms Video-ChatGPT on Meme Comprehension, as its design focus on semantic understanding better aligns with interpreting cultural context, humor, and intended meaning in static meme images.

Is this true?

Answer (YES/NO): NO